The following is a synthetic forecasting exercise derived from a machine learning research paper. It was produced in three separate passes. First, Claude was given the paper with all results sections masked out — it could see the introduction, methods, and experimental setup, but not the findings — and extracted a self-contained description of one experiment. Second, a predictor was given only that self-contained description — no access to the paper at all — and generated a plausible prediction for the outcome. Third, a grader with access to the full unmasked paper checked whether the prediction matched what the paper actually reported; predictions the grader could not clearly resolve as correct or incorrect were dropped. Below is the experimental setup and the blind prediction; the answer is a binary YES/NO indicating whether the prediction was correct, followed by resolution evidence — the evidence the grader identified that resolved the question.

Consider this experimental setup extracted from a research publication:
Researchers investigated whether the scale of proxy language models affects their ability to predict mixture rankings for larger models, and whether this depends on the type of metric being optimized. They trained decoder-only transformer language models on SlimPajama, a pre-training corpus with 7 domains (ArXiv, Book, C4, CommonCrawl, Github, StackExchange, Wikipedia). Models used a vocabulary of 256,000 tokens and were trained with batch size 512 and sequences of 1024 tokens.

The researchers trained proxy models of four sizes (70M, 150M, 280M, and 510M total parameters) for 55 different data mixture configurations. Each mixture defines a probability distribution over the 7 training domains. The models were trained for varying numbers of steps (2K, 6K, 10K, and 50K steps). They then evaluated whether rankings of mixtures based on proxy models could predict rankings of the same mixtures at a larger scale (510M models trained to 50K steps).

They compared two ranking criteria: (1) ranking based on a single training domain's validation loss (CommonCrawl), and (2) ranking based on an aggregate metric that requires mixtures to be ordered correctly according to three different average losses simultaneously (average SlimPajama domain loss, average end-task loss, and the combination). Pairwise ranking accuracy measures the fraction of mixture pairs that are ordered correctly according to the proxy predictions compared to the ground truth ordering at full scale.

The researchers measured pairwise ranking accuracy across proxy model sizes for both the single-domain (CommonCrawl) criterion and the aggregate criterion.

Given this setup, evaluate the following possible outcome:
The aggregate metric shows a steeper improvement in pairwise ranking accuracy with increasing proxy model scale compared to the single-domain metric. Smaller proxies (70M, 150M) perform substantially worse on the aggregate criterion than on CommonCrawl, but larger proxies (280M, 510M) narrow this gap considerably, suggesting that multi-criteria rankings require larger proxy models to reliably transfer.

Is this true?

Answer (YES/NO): NO